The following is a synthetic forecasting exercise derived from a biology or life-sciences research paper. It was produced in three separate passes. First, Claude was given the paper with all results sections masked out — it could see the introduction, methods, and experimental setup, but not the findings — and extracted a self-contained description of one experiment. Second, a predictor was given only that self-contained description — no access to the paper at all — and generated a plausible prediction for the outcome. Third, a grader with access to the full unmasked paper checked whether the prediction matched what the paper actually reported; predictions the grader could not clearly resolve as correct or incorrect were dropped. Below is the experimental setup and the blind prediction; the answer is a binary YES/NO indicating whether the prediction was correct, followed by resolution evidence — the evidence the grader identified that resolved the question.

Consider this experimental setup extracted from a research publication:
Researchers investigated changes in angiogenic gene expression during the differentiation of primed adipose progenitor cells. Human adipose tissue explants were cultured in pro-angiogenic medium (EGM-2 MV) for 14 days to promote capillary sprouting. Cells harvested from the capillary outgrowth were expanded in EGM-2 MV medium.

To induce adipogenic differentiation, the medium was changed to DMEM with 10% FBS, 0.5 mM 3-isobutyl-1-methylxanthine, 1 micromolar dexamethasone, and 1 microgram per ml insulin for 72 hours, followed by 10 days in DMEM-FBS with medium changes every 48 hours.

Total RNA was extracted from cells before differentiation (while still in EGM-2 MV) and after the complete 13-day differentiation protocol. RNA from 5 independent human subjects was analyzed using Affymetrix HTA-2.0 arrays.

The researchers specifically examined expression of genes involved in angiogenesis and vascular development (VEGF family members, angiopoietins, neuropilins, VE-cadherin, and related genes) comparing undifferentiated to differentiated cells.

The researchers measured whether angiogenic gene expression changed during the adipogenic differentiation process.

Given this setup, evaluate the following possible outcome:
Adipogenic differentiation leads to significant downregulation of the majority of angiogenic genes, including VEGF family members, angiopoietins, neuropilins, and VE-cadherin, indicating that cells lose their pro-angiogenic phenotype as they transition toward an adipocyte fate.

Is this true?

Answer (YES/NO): NO